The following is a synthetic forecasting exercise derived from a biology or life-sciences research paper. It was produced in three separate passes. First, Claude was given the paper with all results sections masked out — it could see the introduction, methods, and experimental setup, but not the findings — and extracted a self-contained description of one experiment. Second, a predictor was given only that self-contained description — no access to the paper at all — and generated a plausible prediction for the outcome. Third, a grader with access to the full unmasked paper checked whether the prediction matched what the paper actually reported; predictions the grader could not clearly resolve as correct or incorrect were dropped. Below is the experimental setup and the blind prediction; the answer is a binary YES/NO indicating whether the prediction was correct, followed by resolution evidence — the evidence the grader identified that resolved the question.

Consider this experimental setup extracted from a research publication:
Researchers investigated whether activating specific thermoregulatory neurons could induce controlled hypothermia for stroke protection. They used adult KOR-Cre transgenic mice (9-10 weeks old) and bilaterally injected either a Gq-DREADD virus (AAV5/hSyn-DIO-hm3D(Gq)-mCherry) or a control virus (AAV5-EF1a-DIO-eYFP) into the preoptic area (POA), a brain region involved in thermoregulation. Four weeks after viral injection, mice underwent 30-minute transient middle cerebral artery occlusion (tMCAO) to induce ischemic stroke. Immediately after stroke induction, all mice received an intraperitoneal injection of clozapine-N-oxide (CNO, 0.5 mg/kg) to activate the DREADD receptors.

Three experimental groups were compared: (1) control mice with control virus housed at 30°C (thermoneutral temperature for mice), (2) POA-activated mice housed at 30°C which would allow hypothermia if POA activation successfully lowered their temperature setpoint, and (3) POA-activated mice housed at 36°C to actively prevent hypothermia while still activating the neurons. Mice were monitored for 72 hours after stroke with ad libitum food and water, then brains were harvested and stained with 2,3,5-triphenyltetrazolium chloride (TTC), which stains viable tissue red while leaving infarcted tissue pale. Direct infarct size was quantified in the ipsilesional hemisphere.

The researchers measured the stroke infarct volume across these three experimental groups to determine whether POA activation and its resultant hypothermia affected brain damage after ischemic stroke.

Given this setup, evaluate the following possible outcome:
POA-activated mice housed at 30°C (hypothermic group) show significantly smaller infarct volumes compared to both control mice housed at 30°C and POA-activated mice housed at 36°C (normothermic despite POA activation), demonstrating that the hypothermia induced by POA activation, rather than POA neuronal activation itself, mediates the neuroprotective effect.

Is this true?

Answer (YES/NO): NO